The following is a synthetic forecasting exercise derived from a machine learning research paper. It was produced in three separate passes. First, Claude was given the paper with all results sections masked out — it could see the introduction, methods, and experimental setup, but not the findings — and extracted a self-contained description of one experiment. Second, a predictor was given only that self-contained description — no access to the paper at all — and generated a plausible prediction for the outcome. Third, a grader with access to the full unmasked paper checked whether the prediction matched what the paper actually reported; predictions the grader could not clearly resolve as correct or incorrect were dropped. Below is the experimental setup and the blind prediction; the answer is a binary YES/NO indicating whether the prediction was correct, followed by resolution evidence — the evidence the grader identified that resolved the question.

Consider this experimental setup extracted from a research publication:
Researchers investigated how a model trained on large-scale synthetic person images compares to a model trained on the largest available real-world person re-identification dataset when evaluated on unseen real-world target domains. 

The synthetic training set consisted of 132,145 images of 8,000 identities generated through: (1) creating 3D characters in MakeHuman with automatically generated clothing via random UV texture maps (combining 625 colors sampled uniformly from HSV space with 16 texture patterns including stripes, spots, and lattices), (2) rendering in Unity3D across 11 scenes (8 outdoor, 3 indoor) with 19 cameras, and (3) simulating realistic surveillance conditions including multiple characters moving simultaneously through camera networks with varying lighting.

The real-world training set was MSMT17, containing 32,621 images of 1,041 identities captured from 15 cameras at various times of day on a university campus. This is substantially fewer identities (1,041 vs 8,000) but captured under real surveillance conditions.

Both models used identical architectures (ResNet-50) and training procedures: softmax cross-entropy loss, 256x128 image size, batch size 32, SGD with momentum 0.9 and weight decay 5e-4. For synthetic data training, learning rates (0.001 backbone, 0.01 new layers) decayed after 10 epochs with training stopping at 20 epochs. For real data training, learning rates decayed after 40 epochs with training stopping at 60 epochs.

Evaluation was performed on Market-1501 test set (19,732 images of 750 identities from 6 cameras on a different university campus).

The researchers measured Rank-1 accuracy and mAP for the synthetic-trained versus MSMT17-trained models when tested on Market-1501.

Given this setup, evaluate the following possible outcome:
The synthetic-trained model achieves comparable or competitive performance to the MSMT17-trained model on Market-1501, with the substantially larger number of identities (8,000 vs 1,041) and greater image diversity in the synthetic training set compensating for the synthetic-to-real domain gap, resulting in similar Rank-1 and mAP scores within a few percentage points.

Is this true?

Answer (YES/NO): NO